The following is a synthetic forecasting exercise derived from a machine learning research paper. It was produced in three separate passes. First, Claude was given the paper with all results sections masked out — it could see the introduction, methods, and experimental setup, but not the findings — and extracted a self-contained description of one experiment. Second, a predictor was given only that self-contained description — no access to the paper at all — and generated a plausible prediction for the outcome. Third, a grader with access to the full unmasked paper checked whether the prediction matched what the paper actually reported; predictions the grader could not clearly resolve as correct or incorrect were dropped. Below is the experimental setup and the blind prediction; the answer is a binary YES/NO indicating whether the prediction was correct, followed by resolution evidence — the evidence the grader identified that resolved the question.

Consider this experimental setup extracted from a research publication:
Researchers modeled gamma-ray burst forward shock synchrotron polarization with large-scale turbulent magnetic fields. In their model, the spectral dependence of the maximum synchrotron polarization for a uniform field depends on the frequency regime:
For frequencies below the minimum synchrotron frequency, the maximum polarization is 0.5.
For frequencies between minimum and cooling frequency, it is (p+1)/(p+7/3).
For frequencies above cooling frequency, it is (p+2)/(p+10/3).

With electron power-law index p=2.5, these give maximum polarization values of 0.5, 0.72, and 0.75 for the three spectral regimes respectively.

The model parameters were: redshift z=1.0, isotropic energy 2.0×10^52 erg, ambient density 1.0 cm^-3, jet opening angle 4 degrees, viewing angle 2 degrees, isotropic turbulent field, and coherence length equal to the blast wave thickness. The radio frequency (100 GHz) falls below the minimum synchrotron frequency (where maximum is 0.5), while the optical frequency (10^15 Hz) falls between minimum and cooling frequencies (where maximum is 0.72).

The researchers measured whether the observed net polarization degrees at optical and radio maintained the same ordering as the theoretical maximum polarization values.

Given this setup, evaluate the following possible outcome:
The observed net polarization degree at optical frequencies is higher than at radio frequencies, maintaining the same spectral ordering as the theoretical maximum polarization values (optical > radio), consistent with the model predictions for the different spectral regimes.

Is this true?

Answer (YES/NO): NO